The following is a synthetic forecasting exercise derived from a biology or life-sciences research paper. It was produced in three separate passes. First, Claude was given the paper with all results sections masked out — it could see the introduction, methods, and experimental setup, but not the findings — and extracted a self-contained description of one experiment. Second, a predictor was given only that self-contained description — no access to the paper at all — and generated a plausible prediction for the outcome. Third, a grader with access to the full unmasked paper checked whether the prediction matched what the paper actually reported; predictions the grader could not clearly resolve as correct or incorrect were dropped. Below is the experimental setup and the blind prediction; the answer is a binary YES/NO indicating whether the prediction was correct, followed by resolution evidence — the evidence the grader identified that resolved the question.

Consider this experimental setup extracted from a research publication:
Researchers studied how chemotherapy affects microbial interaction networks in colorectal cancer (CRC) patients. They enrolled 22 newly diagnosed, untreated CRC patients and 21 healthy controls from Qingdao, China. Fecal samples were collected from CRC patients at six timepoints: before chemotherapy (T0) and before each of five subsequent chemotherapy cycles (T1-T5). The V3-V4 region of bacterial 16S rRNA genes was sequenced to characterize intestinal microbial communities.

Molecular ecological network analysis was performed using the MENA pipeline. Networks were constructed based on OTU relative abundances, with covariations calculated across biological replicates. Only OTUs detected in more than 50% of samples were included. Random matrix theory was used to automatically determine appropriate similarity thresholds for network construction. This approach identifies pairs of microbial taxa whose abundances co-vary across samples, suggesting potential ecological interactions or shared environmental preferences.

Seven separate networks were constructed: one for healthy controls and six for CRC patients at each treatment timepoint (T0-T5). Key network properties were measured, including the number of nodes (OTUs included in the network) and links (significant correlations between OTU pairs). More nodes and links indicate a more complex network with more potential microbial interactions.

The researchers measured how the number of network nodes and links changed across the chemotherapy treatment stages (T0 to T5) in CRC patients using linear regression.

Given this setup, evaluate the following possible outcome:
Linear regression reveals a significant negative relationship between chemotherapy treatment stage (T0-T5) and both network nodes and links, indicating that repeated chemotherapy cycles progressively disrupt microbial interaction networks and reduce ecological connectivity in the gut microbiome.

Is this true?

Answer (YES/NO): NO